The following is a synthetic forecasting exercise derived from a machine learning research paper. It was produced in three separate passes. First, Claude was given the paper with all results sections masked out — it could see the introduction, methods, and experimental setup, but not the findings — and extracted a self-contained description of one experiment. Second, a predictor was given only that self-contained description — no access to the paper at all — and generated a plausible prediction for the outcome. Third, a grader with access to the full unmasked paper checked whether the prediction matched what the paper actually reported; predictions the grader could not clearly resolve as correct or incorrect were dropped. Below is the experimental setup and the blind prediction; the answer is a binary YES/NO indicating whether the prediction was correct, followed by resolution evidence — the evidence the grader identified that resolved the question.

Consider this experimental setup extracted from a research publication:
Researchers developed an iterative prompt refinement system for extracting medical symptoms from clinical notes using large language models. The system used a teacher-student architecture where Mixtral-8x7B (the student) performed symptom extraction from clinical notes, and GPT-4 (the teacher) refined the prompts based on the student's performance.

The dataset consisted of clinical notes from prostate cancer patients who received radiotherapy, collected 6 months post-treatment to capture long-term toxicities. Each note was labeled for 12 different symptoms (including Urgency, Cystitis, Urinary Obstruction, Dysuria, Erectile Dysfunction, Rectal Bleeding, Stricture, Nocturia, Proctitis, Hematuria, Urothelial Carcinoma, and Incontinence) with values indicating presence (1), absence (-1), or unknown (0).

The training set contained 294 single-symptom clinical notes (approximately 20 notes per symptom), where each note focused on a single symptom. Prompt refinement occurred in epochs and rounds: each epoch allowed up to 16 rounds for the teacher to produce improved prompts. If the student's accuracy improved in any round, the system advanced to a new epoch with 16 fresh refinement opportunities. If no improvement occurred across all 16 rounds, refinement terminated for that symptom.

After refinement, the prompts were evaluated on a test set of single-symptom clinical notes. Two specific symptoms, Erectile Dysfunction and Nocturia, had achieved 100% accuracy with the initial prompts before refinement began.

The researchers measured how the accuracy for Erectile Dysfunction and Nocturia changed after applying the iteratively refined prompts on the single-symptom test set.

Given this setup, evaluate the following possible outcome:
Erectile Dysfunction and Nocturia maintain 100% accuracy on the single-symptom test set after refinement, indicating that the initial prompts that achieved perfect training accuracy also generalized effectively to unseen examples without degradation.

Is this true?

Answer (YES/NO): NO